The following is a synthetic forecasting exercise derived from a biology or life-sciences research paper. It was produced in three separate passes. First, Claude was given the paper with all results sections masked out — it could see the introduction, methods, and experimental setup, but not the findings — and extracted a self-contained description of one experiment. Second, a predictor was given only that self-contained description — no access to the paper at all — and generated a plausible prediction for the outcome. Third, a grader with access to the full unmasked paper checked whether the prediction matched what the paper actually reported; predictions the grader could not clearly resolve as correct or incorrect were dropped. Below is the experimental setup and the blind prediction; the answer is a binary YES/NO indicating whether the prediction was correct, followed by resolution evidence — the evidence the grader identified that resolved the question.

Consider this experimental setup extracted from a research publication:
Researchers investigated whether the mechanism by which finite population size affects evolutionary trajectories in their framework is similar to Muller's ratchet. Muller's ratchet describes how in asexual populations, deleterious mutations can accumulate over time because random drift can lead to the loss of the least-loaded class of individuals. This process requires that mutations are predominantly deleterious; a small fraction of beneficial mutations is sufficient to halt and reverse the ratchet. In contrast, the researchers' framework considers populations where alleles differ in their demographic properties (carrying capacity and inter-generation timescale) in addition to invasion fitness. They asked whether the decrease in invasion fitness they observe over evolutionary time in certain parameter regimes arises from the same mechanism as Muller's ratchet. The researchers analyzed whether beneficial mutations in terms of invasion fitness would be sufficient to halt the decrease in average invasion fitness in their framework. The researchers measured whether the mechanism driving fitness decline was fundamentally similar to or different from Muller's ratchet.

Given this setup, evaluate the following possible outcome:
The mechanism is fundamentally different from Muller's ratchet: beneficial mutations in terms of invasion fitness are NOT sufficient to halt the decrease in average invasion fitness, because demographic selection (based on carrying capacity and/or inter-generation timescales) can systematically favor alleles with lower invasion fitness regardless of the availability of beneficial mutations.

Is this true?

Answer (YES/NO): YES